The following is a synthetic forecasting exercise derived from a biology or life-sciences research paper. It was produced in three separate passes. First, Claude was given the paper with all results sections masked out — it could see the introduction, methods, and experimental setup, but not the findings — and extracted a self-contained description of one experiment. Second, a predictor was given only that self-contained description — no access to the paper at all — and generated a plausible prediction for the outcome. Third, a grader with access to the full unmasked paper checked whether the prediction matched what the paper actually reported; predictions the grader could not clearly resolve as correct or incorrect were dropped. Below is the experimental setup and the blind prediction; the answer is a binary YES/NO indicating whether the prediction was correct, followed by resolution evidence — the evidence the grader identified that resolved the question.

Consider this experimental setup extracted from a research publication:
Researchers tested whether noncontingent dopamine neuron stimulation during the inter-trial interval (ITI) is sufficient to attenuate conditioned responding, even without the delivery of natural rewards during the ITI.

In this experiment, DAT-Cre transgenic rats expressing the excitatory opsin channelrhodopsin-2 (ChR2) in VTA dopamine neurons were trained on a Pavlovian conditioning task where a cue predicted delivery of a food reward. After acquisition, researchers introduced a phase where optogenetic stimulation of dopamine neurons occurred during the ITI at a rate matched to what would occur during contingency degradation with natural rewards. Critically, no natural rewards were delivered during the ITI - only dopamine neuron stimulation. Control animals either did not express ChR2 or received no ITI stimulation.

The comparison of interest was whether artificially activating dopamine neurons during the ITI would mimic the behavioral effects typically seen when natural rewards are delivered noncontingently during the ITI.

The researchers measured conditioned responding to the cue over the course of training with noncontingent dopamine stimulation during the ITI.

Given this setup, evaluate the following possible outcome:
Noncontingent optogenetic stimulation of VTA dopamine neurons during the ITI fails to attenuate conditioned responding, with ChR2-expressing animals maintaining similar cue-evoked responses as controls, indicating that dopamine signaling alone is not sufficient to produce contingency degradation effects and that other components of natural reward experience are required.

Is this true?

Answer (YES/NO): NO